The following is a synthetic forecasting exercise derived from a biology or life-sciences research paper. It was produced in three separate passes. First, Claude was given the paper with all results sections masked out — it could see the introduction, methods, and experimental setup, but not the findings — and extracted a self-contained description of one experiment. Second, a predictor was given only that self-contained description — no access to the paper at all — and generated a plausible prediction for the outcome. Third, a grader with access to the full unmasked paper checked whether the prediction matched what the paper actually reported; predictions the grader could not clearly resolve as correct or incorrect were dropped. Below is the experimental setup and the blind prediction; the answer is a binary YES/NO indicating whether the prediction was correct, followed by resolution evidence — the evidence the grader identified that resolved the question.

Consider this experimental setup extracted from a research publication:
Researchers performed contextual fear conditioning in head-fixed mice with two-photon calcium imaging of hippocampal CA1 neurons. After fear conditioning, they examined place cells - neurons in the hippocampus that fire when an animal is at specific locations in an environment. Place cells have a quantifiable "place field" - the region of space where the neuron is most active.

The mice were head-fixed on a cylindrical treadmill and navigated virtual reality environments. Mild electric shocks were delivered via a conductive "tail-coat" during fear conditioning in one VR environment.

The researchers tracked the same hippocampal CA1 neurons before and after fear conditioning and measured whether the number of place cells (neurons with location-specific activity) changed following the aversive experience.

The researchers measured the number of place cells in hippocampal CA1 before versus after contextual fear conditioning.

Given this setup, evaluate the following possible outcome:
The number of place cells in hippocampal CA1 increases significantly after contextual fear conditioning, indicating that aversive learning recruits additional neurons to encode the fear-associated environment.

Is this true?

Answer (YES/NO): YES